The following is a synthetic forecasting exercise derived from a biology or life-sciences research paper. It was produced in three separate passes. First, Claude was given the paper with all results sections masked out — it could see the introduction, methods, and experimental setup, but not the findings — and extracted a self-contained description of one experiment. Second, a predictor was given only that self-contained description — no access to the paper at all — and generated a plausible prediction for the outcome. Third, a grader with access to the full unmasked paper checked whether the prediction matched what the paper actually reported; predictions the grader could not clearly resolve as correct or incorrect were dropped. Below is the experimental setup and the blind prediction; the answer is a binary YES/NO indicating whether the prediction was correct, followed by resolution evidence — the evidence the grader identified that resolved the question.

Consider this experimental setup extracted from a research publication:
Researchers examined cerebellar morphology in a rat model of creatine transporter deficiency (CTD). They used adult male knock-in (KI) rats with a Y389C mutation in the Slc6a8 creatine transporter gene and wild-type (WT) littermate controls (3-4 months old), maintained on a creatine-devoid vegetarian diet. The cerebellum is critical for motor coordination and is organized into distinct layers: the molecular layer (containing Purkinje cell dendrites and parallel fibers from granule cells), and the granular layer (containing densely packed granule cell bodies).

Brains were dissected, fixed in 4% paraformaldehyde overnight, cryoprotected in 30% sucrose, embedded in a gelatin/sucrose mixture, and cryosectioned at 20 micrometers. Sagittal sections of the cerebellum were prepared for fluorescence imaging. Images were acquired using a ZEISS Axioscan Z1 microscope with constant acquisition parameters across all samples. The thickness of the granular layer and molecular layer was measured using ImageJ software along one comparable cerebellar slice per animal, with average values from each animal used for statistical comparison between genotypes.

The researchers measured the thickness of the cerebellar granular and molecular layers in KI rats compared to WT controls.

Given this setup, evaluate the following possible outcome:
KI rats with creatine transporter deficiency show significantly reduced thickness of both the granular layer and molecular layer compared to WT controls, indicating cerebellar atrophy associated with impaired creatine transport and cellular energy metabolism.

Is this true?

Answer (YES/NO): NO